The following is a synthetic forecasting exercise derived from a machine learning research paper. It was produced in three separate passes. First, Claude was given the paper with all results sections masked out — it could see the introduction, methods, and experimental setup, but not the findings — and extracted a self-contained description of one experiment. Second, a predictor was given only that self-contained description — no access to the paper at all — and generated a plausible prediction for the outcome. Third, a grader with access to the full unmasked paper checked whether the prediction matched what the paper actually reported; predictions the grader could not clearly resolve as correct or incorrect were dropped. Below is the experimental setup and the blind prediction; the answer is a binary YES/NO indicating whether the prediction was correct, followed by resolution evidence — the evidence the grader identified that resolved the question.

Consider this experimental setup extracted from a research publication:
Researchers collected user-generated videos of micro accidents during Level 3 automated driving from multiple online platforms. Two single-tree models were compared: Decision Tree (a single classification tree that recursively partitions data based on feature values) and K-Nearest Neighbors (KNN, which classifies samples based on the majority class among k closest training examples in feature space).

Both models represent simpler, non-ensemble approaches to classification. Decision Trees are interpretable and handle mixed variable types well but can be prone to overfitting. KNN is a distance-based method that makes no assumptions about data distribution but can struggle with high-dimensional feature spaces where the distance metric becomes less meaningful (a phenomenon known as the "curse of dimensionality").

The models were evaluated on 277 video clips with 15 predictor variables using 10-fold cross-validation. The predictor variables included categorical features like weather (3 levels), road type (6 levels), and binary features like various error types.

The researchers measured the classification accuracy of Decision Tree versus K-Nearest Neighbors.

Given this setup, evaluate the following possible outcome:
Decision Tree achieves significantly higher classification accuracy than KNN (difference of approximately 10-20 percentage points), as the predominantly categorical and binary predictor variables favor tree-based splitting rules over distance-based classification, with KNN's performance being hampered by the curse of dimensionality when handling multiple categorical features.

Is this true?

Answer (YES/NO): NO